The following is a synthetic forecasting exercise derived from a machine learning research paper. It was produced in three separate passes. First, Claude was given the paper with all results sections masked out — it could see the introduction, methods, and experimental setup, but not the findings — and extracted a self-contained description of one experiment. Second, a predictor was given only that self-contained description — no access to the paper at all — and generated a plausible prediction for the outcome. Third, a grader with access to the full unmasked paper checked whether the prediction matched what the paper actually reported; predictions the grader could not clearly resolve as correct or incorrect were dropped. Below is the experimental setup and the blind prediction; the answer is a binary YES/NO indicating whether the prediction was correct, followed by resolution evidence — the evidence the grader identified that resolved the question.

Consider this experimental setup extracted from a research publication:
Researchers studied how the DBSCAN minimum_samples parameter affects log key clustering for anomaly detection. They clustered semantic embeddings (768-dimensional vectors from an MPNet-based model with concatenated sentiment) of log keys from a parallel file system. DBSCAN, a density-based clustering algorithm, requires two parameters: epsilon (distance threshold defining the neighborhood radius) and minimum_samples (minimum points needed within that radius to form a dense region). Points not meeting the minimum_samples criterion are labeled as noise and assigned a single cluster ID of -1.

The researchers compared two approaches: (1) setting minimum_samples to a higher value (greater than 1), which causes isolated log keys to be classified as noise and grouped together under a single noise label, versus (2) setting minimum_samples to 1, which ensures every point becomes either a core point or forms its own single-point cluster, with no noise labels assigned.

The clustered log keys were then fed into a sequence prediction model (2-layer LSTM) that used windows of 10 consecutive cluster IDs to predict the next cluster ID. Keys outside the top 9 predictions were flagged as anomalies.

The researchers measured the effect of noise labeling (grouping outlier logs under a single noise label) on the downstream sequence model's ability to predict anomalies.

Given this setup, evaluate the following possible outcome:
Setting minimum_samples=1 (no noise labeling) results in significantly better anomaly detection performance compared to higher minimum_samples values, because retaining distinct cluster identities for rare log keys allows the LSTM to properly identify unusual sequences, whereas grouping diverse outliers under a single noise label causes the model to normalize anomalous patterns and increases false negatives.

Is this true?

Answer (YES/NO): NO